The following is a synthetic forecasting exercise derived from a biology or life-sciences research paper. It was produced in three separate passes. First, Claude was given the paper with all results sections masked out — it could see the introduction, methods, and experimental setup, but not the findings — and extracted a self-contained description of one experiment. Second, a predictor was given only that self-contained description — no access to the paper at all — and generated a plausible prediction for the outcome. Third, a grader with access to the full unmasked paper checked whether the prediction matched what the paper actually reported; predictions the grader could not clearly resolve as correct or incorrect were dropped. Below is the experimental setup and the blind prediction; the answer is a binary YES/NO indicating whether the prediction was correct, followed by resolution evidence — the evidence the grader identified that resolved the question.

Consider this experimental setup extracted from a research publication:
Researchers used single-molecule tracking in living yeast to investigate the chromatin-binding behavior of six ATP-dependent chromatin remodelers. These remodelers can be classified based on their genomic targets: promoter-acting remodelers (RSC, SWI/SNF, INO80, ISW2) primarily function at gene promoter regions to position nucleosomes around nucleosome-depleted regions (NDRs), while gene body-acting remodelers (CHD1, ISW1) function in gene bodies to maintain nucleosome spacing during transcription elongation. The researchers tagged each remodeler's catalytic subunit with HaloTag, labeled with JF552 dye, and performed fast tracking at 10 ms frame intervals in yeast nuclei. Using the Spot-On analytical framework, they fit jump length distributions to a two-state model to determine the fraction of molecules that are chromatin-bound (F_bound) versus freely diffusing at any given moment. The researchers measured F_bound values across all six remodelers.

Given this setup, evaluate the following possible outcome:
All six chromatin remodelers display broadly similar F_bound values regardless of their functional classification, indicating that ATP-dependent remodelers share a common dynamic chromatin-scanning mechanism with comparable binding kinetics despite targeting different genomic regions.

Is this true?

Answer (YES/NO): NO